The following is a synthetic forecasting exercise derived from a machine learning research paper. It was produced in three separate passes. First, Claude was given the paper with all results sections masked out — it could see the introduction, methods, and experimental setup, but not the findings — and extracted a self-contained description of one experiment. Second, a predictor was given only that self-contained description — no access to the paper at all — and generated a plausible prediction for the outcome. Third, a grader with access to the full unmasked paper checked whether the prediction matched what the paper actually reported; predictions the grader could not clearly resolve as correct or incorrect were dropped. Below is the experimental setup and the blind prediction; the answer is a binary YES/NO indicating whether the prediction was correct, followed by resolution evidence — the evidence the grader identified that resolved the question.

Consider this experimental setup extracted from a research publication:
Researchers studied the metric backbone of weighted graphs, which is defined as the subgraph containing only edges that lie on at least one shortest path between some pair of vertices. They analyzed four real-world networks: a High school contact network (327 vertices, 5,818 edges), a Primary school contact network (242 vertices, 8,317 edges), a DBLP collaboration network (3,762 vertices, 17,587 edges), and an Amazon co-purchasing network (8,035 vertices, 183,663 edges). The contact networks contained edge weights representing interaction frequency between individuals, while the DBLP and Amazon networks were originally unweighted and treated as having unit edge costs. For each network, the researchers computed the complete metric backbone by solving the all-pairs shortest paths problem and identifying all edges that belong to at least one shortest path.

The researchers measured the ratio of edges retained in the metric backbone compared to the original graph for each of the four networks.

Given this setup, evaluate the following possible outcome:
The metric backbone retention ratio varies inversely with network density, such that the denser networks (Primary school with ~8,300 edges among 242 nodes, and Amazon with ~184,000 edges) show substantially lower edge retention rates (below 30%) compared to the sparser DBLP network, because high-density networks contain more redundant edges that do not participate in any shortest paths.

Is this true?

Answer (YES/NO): NO